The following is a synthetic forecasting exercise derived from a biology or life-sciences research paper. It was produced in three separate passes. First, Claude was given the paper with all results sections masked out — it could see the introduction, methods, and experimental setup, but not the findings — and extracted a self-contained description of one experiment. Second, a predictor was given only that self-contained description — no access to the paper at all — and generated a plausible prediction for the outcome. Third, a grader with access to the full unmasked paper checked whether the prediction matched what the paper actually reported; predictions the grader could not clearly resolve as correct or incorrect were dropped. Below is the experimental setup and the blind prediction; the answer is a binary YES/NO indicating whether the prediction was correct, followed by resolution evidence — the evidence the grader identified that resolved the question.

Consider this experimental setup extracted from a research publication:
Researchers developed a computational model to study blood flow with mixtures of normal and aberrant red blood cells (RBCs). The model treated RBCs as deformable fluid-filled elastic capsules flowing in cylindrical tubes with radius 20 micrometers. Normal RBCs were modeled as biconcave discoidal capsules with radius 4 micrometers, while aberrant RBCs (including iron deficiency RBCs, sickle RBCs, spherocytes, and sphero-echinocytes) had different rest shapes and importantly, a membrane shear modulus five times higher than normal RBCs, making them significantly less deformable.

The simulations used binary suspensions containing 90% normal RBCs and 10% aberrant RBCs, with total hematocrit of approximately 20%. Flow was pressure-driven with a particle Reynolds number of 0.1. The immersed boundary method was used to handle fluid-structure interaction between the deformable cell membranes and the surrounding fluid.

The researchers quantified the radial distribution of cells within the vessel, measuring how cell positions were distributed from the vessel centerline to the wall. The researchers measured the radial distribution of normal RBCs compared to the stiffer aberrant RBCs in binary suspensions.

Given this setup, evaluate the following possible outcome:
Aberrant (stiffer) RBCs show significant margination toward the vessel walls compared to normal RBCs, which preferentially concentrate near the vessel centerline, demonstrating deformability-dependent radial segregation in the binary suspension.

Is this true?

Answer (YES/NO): YES